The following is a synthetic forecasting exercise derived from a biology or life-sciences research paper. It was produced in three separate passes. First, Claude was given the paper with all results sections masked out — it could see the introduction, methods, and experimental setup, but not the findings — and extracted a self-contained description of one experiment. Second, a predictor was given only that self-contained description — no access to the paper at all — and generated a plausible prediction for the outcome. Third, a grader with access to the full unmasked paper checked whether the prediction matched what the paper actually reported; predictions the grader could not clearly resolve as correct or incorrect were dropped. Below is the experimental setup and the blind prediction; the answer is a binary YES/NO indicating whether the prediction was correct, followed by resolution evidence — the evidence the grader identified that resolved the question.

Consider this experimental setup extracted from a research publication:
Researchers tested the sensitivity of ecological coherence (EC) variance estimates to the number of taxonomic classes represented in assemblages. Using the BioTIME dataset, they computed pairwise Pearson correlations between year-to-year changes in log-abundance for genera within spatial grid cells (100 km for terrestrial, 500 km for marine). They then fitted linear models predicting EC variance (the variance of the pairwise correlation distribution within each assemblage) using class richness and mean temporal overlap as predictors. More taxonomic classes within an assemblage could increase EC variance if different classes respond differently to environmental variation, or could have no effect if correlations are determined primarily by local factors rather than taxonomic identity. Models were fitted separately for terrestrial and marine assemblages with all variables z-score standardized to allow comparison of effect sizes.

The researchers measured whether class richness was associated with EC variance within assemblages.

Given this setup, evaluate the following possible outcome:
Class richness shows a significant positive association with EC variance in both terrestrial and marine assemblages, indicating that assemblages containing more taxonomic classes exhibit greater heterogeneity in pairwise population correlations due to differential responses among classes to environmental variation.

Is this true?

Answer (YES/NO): NO